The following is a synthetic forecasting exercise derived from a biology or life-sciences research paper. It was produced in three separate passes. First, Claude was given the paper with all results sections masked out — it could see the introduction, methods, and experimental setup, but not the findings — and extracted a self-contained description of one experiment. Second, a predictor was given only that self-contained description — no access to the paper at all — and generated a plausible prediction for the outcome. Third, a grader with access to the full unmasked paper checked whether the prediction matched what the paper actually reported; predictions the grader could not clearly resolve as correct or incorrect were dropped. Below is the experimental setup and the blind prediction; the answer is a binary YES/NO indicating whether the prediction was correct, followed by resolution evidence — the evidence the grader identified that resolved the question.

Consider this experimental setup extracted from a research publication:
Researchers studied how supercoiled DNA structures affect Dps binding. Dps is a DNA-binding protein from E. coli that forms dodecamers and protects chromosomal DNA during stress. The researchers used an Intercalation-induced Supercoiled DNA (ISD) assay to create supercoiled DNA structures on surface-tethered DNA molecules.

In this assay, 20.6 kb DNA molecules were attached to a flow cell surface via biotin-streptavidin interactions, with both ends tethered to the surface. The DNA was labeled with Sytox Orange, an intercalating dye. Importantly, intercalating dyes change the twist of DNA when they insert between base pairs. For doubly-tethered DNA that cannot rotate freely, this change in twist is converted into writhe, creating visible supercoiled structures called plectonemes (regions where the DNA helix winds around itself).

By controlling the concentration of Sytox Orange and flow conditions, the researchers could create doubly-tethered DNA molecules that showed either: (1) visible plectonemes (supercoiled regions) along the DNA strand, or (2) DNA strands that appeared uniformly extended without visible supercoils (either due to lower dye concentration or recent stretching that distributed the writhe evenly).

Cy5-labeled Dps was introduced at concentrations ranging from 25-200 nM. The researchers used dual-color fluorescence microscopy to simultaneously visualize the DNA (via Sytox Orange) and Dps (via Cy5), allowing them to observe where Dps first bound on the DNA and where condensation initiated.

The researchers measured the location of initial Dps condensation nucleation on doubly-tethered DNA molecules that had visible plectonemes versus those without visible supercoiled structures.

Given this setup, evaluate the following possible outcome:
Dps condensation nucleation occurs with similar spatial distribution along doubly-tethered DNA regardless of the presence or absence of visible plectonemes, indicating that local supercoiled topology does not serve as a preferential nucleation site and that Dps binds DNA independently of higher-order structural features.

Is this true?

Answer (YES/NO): NO